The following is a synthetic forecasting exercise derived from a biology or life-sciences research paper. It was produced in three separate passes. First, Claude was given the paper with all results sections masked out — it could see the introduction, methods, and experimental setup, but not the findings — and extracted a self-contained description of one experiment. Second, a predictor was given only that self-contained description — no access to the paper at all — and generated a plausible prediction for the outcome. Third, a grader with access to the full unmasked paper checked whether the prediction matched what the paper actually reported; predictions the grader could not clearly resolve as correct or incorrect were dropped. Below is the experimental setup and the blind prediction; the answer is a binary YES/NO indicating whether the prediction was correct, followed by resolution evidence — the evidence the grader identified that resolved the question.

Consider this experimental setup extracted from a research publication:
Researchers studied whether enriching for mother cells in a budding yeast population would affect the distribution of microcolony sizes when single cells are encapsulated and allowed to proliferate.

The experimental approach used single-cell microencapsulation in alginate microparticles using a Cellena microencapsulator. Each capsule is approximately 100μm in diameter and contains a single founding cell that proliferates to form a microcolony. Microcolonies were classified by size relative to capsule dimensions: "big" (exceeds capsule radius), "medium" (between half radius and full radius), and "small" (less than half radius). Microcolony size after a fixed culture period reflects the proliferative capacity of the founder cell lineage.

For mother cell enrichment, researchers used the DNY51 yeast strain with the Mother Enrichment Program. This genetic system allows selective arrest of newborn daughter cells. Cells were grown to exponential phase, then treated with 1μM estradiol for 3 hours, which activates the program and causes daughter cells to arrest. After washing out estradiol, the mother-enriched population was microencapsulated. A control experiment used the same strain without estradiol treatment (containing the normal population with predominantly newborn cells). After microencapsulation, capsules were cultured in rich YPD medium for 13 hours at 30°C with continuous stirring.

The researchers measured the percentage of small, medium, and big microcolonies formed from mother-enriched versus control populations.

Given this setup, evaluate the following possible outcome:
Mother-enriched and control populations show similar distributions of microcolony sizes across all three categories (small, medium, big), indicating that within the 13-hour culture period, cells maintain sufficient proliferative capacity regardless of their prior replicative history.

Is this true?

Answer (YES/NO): NO